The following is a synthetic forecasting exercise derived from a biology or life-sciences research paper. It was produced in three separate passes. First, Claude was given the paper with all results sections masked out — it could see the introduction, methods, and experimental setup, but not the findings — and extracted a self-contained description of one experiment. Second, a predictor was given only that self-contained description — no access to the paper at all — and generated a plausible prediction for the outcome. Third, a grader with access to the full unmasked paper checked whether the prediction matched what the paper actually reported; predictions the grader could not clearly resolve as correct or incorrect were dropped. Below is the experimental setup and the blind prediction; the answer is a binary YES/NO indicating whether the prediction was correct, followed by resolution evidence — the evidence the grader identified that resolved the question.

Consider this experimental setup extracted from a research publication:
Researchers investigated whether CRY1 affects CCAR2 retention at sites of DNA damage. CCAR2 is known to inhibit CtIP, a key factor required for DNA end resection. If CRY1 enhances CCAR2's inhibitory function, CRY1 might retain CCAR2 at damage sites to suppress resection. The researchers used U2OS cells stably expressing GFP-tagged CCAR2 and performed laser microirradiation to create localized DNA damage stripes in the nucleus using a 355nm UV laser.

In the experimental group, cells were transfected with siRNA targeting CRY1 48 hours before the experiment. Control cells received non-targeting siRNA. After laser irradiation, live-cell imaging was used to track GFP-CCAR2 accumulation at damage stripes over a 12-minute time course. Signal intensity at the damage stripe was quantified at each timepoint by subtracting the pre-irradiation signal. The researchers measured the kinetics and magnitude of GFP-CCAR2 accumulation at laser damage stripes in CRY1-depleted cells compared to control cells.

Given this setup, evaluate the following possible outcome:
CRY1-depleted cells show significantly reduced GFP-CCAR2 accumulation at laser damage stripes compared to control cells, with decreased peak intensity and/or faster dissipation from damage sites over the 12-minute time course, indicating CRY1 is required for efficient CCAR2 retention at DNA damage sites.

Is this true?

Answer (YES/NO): YES